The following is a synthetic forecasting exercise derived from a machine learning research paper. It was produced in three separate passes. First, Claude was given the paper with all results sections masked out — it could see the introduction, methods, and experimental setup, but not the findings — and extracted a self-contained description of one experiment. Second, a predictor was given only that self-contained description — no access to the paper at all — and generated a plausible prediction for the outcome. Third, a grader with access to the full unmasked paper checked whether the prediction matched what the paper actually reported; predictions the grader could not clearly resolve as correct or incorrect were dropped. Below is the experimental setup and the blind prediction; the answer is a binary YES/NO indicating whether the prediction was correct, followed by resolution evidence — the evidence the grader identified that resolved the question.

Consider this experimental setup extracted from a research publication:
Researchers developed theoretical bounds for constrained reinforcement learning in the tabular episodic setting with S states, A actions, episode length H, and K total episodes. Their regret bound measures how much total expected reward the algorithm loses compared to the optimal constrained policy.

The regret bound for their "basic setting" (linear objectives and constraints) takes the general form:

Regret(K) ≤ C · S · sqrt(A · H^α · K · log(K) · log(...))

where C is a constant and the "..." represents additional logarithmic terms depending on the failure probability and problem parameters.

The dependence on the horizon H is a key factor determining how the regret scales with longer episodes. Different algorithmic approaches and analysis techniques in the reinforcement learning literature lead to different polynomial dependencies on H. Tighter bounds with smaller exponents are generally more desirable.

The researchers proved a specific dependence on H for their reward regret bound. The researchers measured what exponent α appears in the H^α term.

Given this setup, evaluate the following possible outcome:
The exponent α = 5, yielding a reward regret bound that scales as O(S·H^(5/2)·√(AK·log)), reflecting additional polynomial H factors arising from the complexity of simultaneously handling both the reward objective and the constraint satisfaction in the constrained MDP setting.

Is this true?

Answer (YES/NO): YES